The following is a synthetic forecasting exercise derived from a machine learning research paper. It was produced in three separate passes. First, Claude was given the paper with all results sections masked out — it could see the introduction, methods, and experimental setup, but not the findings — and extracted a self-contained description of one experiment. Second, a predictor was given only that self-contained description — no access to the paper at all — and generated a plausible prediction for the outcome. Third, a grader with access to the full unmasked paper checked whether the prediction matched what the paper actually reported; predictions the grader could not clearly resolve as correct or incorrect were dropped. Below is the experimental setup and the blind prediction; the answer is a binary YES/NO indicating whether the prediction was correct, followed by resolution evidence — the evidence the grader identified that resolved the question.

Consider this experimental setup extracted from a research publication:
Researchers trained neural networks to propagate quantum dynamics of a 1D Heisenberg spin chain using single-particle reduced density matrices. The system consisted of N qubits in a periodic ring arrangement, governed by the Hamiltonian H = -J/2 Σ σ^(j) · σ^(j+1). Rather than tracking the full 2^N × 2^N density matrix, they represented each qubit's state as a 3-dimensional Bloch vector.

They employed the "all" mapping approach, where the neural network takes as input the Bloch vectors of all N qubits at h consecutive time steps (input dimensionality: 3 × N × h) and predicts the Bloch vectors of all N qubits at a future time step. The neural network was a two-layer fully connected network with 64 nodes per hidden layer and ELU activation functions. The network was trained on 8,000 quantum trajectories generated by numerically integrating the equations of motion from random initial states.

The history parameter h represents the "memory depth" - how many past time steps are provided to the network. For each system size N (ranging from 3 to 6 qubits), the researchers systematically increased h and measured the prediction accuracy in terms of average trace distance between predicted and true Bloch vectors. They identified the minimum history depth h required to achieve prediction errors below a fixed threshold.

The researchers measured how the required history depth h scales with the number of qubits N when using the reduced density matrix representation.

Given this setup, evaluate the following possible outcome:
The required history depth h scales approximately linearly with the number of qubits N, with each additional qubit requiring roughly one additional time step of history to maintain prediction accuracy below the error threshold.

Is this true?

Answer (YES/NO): NO